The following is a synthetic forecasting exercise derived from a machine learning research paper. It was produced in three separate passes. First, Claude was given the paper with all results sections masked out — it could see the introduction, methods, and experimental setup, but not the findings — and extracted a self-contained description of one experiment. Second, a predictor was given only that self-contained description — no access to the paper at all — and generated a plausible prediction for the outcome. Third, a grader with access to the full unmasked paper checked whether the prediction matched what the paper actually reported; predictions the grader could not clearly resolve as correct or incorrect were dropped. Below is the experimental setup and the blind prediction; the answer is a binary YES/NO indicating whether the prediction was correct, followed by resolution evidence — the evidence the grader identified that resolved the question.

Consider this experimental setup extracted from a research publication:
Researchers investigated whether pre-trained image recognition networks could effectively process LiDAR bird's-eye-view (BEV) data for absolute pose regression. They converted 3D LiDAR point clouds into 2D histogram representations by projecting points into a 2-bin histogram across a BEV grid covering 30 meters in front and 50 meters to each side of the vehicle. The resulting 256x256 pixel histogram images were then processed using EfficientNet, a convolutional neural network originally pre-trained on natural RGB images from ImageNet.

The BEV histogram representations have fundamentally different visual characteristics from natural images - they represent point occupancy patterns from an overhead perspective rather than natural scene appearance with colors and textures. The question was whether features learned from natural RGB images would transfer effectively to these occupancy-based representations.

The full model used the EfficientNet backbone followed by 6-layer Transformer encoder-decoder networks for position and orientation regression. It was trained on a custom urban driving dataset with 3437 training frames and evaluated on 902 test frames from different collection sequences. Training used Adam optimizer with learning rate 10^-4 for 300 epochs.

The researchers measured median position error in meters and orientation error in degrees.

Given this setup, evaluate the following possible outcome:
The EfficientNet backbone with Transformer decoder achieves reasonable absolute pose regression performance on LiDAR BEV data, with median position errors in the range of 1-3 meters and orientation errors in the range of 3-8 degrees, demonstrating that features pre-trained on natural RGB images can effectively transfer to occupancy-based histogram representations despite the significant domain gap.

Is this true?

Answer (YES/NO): NO